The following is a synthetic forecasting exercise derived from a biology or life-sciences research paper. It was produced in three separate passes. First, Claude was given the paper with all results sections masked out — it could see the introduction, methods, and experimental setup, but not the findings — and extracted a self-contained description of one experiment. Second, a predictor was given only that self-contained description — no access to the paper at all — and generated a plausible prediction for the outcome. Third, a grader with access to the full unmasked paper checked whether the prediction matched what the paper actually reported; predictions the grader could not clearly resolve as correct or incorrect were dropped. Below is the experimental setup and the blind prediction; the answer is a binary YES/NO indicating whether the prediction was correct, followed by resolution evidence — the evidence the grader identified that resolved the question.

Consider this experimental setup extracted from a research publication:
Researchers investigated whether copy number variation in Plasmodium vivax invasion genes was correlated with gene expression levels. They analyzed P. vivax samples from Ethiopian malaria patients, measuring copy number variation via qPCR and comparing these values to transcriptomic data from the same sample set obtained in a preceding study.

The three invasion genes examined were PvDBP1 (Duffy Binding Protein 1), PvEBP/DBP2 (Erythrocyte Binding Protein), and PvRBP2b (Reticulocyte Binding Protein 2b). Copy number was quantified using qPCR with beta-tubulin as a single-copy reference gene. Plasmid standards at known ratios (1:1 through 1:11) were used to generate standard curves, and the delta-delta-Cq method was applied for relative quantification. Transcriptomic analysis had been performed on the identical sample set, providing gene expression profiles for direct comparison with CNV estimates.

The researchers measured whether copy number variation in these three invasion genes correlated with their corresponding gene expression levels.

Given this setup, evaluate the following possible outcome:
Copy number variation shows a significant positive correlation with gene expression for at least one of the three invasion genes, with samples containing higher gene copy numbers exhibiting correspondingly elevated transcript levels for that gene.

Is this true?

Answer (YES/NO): NO